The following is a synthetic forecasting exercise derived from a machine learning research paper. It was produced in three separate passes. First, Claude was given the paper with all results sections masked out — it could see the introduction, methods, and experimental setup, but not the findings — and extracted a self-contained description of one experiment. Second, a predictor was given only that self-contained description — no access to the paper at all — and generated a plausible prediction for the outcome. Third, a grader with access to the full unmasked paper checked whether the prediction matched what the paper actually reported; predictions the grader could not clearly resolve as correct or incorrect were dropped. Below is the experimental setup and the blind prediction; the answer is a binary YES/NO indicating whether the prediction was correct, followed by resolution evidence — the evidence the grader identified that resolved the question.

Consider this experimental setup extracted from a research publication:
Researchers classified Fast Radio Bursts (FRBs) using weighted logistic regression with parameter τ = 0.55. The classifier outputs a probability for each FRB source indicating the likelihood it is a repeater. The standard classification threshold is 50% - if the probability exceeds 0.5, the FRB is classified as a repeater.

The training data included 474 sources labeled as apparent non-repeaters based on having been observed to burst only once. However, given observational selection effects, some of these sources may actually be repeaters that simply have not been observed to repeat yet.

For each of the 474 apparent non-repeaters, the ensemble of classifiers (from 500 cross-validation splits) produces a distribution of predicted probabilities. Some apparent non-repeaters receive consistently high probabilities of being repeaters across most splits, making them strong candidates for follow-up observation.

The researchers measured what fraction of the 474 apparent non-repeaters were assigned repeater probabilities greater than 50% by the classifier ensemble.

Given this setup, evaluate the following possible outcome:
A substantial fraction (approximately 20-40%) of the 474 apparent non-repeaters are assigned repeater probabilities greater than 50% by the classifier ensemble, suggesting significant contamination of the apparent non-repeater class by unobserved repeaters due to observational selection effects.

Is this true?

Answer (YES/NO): YES